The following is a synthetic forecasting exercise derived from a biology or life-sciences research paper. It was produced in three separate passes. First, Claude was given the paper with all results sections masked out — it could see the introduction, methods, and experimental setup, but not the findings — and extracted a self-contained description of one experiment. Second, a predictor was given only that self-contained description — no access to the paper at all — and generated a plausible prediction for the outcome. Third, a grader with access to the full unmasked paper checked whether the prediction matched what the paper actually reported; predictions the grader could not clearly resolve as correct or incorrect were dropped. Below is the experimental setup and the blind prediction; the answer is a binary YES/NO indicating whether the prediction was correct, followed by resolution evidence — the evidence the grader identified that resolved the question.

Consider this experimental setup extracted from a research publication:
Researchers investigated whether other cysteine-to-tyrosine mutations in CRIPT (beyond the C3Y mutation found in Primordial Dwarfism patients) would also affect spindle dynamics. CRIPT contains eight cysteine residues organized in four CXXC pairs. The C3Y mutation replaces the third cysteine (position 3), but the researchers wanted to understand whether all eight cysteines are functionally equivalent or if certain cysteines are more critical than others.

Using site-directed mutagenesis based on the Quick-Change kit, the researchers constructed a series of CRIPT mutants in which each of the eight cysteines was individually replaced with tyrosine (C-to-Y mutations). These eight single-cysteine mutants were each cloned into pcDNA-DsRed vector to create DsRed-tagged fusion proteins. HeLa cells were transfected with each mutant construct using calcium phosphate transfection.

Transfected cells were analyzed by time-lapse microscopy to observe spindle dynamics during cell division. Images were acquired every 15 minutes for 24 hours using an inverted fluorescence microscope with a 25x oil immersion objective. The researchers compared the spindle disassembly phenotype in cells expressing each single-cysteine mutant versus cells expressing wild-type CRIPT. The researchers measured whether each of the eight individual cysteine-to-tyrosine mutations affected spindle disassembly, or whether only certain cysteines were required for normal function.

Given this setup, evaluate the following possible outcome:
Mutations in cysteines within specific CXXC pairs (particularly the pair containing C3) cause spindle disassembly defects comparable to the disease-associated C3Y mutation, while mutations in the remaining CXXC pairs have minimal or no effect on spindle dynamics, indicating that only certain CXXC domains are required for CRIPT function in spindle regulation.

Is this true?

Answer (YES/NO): NO